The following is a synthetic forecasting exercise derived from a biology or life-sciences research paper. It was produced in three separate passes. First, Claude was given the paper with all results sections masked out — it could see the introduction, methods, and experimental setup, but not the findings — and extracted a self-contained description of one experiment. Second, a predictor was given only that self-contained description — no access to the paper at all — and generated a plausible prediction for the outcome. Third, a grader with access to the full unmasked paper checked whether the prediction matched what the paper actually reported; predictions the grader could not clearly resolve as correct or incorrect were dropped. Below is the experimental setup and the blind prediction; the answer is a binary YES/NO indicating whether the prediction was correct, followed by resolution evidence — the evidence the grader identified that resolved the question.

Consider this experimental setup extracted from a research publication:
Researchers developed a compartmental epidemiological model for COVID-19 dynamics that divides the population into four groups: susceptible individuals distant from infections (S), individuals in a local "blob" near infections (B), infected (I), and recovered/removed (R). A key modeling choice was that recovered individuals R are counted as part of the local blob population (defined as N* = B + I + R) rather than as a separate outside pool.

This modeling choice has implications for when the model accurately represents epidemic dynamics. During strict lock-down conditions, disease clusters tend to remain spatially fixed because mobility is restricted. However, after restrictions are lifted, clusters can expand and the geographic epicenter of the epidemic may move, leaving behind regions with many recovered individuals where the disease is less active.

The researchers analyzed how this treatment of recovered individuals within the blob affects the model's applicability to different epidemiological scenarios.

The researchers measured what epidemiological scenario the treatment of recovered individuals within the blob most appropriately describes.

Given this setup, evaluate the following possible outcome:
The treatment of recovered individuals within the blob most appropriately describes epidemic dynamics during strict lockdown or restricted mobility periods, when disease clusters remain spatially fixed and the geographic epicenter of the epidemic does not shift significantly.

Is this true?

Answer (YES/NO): YES